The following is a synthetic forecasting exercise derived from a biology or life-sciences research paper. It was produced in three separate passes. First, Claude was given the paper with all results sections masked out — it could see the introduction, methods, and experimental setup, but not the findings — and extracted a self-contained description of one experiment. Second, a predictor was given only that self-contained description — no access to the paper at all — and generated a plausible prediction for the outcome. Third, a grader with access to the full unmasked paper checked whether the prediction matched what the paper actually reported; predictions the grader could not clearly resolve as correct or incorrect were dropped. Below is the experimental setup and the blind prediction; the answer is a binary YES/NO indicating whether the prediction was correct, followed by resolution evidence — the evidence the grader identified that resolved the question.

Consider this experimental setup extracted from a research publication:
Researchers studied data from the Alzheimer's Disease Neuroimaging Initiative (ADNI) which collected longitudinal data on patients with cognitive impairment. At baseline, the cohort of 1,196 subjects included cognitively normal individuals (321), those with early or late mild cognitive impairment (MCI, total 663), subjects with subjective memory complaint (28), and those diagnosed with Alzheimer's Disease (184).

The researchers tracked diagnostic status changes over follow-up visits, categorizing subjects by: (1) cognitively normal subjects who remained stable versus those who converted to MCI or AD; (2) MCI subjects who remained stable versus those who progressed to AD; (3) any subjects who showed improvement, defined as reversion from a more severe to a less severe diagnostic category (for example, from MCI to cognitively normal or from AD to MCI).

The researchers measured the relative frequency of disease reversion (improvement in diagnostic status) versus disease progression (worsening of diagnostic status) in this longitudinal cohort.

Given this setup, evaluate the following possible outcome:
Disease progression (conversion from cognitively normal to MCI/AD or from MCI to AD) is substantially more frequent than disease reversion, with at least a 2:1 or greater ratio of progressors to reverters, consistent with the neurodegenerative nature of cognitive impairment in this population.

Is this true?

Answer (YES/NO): YES